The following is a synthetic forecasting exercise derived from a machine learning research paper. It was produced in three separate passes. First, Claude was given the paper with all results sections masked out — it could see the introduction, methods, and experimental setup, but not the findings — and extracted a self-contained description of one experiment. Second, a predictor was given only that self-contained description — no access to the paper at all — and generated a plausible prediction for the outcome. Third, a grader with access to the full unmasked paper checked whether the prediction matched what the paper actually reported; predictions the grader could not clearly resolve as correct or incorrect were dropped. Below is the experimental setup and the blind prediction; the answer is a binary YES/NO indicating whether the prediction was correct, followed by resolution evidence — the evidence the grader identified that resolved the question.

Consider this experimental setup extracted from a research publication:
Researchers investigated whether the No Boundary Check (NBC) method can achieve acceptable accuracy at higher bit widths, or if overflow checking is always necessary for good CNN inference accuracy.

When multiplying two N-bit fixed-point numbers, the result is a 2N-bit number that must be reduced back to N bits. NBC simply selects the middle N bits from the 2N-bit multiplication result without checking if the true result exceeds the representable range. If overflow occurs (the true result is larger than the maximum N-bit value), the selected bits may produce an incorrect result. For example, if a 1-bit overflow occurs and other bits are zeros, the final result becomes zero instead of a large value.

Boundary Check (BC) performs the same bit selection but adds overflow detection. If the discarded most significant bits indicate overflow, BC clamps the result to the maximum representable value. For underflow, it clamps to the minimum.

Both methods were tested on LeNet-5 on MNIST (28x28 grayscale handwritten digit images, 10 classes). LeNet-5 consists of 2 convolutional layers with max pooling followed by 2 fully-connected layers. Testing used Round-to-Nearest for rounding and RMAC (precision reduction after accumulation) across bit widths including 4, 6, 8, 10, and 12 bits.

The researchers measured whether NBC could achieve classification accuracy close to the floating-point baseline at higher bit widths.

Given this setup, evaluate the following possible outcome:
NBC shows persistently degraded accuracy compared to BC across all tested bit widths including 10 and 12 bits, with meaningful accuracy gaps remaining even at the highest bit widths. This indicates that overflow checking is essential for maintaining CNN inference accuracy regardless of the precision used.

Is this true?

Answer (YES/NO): NO